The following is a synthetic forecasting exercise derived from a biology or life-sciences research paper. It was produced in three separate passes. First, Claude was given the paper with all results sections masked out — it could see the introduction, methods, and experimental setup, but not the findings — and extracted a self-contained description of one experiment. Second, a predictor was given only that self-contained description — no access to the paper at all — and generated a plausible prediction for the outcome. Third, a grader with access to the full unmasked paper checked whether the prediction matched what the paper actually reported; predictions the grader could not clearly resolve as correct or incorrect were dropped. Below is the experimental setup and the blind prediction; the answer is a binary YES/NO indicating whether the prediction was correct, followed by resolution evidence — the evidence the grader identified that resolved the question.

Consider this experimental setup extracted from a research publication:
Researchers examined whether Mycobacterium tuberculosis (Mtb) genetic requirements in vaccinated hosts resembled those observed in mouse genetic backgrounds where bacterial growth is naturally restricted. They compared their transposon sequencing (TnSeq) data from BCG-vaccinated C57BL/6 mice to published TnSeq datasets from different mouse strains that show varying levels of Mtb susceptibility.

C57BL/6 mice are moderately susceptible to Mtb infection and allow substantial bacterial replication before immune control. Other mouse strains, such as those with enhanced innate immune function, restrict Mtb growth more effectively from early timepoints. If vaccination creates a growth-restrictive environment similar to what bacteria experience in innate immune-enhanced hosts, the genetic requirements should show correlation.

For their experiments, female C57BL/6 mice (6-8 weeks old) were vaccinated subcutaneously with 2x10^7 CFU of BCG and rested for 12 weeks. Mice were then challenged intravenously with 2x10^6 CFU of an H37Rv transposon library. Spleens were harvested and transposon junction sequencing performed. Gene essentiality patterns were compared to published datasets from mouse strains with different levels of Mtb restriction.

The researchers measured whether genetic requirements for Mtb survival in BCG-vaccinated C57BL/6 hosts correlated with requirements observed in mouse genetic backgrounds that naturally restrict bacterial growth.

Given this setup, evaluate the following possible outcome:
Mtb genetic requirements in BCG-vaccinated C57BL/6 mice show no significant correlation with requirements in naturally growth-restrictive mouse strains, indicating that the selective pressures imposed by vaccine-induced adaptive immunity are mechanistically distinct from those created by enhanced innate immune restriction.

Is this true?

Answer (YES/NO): NO